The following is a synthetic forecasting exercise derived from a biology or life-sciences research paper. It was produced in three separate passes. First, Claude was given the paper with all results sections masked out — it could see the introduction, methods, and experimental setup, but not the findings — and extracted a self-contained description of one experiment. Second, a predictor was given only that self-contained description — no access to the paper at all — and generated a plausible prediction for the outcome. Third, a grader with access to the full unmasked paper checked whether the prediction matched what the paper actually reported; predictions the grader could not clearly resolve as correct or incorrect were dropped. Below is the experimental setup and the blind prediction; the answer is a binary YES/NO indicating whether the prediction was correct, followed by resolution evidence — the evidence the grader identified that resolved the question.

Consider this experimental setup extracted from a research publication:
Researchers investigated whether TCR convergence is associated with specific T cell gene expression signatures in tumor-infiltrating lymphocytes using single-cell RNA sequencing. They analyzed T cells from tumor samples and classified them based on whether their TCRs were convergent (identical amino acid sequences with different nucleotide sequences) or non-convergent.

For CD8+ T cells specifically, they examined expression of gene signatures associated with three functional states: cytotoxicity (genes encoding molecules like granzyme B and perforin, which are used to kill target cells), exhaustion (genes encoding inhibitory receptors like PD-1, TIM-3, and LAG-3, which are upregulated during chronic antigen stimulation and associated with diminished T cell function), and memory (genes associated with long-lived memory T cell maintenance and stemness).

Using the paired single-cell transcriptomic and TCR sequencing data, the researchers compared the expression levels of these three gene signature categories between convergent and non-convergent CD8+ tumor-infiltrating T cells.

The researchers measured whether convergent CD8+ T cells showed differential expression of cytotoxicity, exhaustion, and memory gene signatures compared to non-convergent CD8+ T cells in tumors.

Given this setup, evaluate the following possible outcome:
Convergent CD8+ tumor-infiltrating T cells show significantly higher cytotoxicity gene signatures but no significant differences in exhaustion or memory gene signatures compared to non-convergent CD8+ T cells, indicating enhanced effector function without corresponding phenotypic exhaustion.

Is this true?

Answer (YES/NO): NO